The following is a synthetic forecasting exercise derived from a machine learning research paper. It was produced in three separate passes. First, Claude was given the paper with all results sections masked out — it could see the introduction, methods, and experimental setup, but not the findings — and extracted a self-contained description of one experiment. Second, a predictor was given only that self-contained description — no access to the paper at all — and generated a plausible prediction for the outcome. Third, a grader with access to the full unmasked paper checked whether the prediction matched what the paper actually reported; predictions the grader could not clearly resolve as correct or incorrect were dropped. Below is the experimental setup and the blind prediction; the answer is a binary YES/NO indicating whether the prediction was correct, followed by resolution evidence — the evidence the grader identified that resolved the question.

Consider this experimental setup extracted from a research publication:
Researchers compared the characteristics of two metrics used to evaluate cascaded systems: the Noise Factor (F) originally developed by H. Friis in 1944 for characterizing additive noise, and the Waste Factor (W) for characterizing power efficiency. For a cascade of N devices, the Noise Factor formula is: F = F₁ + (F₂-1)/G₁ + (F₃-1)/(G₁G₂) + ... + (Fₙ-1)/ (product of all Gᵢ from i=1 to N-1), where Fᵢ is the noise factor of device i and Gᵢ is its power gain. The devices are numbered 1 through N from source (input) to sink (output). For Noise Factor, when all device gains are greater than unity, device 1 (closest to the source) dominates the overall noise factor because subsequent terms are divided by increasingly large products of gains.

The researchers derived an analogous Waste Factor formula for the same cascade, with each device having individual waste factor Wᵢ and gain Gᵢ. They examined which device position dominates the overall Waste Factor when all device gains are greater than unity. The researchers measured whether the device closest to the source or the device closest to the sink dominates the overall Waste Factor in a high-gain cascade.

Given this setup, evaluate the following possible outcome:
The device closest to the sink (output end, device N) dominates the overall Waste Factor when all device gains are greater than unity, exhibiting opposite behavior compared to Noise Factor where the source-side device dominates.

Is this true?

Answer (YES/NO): YES